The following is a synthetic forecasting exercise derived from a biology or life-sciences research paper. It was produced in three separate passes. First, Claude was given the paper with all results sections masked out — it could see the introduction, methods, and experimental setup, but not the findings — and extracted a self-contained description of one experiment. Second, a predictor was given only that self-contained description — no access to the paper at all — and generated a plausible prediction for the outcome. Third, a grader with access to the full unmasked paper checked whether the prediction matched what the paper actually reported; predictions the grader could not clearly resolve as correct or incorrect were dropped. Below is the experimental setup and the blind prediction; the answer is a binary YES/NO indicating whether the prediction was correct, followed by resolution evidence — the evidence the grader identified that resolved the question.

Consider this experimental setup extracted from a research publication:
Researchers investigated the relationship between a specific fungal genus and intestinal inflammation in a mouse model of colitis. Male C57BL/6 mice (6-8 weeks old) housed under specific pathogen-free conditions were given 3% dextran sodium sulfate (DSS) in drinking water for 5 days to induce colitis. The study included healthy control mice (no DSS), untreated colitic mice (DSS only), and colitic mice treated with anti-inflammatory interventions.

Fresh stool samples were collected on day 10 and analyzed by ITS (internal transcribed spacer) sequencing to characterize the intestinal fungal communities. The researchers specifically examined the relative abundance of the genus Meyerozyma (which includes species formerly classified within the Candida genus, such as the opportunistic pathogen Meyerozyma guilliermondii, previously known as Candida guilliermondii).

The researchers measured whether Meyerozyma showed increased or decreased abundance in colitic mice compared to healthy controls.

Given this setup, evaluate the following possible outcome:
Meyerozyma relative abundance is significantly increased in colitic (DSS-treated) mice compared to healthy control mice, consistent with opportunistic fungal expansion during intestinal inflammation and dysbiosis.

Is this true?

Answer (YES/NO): YES